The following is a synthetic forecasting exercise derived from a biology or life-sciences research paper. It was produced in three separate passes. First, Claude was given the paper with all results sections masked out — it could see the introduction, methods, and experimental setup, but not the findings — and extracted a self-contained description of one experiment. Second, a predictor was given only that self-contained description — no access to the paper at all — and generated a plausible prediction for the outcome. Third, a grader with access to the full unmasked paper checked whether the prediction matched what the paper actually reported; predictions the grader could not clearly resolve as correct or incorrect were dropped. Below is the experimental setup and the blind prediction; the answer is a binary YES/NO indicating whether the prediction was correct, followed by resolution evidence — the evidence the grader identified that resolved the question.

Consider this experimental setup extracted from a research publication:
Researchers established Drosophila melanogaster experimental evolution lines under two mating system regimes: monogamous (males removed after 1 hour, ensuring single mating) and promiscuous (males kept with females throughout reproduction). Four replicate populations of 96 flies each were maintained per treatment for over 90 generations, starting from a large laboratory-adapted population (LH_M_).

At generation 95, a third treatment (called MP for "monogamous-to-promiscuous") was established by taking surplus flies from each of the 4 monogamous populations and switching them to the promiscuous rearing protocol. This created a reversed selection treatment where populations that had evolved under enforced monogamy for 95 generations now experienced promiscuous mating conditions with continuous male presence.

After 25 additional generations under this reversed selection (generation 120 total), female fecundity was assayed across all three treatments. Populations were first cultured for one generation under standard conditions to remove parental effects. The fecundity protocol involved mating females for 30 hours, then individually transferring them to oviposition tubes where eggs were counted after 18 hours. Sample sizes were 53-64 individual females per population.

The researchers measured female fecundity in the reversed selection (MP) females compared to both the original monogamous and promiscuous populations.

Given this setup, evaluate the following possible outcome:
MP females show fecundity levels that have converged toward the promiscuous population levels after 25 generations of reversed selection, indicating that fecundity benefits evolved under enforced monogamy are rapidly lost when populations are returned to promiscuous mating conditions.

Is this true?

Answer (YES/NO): NO